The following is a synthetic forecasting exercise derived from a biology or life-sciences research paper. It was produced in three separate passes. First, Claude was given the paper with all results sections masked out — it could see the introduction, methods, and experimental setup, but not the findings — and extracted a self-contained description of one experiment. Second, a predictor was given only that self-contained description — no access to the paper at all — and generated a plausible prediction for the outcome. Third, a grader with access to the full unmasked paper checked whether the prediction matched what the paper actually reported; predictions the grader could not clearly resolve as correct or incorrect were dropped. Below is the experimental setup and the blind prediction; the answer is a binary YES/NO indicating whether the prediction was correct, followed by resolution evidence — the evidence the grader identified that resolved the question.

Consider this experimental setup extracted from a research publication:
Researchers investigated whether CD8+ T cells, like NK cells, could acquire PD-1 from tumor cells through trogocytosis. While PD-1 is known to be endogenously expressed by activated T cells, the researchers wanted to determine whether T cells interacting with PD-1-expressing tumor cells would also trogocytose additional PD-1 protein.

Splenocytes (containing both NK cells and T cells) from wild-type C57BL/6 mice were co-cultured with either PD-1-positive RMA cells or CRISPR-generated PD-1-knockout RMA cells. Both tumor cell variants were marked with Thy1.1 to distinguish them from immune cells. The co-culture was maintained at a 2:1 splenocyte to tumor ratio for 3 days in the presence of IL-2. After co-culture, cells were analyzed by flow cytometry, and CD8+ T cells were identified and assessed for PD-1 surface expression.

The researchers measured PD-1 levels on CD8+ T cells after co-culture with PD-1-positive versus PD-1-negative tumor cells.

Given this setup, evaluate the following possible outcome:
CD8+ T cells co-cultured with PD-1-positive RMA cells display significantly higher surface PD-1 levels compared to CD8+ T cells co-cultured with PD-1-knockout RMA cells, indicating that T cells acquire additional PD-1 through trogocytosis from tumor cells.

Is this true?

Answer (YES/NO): YES